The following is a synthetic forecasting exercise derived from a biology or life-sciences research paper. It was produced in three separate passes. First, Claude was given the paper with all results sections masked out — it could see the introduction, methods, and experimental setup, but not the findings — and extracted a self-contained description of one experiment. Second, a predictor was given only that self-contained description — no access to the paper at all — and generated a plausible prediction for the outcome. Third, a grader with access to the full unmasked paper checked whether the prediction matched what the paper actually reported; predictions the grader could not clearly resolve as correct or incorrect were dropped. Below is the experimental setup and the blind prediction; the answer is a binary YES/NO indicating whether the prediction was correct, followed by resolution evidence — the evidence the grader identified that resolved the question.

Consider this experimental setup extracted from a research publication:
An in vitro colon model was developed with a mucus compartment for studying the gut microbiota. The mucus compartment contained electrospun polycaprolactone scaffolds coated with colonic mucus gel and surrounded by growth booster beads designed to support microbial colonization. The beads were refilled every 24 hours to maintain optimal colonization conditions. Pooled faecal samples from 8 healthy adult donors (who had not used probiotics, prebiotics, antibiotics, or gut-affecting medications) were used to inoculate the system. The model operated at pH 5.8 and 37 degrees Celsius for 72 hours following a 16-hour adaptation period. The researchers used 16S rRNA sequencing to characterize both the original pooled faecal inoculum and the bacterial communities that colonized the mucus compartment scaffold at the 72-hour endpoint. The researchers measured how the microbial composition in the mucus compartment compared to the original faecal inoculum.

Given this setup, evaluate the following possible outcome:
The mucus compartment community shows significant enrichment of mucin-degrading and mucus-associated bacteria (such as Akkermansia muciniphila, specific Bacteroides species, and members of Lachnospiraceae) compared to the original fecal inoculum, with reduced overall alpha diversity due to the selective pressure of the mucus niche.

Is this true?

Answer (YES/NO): NO